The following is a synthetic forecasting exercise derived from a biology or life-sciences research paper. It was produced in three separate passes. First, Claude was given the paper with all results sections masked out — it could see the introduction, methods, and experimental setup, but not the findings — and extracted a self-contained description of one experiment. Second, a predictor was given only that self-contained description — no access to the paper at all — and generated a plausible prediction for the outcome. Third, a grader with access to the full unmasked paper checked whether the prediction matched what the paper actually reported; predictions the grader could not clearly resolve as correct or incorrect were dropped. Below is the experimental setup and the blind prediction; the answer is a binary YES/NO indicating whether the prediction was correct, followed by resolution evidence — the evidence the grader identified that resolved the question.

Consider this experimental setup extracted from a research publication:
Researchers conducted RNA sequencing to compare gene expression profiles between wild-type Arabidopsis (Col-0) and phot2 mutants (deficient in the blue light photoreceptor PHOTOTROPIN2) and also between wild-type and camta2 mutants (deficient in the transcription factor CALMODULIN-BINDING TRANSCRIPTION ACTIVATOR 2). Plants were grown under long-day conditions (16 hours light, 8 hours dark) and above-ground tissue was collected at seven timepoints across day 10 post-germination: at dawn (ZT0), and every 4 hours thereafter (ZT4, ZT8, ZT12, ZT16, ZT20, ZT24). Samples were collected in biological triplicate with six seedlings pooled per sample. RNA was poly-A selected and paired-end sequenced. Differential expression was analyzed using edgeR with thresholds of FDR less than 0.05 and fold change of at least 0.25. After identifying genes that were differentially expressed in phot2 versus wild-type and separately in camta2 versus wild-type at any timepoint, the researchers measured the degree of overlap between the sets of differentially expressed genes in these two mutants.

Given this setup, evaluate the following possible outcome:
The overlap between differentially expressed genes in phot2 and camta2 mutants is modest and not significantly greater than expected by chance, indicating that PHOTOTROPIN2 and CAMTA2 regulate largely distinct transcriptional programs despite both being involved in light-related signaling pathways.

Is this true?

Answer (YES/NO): NO